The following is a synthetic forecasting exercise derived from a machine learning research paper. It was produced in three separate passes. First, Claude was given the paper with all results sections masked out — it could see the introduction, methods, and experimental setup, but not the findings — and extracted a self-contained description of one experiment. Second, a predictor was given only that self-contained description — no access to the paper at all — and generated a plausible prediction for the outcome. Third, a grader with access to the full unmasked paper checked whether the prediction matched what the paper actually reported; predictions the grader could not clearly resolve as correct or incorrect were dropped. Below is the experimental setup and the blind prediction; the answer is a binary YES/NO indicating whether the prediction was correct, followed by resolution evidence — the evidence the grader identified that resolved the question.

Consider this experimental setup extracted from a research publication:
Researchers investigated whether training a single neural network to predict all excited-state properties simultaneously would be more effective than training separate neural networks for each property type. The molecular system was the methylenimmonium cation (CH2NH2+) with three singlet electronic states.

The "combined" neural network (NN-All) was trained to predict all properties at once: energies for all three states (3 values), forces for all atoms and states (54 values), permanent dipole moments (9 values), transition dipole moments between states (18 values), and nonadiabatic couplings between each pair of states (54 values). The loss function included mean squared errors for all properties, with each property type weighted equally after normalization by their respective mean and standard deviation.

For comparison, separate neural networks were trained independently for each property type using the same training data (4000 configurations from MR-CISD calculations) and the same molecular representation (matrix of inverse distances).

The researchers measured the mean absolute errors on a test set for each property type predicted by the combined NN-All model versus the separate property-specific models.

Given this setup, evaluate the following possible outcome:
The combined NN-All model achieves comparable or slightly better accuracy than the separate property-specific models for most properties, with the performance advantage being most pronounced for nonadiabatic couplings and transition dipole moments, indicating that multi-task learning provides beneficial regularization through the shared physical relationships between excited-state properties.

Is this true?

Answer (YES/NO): NO